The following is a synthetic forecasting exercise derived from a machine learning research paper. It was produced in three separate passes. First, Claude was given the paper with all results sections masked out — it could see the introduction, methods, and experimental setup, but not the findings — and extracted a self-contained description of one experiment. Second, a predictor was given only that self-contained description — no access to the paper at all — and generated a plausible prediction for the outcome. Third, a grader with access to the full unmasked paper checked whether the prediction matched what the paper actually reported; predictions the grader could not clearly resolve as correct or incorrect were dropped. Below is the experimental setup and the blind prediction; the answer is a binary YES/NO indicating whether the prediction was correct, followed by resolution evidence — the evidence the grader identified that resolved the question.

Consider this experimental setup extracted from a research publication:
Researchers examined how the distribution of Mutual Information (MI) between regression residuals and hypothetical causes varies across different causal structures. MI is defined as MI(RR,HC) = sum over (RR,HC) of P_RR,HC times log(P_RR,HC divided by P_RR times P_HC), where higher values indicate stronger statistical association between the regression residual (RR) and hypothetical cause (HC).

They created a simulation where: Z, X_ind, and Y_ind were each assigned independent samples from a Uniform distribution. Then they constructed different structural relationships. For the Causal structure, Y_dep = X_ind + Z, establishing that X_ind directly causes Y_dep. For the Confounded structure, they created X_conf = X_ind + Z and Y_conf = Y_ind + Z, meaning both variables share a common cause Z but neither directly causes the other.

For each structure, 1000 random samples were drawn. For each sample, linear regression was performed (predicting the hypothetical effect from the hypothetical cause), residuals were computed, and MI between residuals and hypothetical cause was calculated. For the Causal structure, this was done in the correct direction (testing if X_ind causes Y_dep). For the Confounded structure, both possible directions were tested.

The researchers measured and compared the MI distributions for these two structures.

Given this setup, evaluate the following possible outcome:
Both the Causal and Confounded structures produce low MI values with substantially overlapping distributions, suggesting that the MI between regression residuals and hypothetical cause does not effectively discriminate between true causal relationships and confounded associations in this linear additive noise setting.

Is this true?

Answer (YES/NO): NO